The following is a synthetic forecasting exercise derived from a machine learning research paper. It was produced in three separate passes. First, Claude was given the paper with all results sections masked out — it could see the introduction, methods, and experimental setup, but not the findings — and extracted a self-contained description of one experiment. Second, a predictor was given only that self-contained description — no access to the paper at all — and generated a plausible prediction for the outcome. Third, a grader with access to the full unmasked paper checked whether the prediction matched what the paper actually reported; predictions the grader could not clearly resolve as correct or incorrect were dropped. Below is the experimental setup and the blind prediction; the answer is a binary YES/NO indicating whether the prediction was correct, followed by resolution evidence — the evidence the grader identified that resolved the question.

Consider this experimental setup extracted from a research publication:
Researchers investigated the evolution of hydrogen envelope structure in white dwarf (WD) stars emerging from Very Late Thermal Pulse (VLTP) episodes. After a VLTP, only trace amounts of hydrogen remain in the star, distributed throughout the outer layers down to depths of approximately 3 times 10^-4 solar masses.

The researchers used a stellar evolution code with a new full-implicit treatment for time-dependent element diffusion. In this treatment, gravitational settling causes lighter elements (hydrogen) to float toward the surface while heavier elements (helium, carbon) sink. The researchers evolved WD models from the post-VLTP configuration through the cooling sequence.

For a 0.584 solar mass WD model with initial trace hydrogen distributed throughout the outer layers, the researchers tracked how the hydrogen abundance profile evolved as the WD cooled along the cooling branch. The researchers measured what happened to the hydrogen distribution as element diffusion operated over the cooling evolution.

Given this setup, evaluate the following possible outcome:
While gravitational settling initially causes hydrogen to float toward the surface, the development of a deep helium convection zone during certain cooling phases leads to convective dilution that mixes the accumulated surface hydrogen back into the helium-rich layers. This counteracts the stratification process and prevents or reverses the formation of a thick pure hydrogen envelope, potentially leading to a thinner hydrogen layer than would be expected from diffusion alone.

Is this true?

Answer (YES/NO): NO